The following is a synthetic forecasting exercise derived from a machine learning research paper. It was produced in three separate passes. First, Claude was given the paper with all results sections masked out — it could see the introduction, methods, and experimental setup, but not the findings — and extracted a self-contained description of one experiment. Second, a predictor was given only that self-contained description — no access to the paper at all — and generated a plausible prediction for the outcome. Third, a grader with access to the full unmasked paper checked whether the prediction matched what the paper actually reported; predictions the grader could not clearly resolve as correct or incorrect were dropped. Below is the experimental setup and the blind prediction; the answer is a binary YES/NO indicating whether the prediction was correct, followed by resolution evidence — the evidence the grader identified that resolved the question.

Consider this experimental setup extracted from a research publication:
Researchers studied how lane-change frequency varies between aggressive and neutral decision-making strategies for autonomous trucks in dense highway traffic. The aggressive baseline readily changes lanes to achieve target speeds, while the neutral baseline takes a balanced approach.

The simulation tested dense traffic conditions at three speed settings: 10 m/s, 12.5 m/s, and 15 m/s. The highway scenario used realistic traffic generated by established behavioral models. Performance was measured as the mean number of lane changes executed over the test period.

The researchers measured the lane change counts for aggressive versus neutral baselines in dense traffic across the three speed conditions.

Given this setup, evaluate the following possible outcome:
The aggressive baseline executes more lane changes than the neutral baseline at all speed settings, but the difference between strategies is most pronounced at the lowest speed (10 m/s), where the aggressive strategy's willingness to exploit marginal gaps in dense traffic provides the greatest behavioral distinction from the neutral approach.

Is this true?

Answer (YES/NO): NO